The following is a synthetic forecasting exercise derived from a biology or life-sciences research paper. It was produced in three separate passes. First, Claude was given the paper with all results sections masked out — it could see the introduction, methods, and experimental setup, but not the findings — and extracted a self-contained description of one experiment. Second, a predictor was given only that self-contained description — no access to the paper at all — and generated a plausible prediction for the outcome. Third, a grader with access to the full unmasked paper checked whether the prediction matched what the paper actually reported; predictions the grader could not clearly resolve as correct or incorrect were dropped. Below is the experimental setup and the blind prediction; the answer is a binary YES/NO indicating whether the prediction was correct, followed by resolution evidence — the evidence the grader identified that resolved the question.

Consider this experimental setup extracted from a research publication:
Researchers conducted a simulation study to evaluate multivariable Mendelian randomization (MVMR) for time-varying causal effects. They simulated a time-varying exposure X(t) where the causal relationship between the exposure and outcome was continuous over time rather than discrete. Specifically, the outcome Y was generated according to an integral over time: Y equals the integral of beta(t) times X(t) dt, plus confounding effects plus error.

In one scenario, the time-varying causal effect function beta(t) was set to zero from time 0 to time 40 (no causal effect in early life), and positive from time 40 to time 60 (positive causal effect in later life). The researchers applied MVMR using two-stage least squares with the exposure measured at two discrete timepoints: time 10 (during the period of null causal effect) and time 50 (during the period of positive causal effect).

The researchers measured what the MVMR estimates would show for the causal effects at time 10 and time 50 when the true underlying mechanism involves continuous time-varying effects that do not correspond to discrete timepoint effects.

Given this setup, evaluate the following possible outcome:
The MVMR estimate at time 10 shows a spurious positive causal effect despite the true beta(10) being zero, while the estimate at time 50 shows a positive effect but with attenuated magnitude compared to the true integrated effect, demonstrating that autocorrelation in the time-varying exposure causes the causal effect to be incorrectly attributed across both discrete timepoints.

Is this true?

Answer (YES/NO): YES